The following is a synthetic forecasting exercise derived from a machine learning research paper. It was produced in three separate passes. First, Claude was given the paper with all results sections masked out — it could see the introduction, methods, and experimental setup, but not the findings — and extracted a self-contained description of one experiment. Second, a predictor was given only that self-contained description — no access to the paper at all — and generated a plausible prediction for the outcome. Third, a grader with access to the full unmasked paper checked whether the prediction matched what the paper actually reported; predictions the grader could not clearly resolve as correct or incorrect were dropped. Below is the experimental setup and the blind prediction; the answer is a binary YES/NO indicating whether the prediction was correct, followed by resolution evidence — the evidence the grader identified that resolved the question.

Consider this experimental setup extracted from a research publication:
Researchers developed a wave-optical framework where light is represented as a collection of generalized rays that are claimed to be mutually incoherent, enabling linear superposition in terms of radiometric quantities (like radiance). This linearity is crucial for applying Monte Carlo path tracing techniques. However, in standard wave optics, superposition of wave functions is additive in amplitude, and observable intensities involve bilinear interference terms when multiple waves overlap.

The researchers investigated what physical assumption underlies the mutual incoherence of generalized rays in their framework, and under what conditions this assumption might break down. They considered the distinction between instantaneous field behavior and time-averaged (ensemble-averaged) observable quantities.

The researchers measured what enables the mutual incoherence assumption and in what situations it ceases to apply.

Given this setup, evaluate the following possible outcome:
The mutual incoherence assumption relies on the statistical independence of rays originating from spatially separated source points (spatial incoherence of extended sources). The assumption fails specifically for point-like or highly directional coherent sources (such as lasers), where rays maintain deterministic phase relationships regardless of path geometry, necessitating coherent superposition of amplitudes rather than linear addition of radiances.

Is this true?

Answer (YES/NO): NO